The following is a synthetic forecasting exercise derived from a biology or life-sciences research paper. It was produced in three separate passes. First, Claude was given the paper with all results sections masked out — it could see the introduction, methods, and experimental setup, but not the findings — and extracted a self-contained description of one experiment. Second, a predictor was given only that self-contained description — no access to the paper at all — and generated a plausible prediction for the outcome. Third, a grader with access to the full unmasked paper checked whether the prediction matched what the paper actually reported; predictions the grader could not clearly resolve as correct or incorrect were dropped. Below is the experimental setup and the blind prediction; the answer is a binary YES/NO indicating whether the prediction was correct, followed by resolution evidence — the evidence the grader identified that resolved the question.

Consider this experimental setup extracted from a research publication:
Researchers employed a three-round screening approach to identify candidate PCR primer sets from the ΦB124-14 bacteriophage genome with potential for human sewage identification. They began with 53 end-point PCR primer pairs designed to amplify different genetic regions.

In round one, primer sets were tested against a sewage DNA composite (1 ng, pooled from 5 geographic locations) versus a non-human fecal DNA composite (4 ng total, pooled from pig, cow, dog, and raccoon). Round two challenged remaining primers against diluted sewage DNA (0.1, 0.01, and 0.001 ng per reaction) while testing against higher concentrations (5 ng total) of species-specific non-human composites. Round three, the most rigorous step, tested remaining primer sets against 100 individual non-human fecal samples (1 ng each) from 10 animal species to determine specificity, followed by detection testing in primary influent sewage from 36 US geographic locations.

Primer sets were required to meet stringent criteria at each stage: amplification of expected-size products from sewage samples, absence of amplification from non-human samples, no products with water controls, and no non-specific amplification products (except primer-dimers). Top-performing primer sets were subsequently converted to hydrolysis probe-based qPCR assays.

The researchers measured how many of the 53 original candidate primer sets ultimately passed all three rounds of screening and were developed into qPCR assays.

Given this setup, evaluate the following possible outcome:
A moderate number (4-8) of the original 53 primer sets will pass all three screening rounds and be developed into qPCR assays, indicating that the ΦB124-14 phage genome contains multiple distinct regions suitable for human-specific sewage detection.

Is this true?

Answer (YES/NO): NO